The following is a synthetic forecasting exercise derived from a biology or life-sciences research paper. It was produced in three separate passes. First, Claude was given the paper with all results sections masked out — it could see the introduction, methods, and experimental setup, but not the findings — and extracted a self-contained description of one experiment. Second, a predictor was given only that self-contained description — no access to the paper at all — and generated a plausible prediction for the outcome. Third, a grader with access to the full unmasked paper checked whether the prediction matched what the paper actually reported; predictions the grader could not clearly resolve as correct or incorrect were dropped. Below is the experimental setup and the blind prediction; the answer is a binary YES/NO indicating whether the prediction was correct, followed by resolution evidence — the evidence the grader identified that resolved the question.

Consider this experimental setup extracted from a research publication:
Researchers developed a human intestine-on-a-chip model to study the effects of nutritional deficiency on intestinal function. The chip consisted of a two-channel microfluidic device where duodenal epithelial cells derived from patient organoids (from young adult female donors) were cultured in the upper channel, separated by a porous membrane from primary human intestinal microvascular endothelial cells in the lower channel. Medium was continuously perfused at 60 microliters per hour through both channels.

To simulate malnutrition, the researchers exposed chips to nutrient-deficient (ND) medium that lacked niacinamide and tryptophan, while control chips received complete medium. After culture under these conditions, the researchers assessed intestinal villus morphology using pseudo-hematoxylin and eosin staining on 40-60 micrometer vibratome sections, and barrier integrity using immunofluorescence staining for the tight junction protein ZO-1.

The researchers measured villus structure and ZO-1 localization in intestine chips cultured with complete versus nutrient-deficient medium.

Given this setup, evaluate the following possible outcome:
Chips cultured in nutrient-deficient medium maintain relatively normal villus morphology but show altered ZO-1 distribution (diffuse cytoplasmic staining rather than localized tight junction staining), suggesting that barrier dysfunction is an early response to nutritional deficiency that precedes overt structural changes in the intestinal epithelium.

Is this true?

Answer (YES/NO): NO